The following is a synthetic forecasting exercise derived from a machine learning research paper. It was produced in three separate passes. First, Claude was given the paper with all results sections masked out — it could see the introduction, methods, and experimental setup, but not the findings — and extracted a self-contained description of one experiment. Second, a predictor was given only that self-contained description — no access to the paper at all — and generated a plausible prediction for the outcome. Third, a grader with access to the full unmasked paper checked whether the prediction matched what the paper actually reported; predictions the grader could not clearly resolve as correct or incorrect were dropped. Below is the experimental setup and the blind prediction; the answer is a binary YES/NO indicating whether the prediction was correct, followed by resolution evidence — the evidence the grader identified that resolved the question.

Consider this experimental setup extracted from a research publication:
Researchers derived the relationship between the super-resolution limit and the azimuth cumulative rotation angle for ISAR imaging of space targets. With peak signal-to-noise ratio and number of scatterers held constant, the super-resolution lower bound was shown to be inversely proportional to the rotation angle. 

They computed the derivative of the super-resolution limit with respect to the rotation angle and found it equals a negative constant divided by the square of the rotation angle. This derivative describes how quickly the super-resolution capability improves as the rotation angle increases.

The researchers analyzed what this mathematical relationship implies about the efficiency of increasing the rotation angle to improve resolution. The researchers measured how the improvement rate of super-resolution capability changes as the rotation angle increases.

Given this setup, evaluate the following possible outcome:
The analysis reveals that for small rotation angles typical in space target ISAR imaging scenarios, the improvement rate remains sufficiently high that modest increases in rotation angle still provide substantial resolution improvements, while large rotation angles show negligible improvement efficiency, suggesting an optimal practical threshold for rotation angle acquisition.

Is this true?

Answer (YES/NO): NO